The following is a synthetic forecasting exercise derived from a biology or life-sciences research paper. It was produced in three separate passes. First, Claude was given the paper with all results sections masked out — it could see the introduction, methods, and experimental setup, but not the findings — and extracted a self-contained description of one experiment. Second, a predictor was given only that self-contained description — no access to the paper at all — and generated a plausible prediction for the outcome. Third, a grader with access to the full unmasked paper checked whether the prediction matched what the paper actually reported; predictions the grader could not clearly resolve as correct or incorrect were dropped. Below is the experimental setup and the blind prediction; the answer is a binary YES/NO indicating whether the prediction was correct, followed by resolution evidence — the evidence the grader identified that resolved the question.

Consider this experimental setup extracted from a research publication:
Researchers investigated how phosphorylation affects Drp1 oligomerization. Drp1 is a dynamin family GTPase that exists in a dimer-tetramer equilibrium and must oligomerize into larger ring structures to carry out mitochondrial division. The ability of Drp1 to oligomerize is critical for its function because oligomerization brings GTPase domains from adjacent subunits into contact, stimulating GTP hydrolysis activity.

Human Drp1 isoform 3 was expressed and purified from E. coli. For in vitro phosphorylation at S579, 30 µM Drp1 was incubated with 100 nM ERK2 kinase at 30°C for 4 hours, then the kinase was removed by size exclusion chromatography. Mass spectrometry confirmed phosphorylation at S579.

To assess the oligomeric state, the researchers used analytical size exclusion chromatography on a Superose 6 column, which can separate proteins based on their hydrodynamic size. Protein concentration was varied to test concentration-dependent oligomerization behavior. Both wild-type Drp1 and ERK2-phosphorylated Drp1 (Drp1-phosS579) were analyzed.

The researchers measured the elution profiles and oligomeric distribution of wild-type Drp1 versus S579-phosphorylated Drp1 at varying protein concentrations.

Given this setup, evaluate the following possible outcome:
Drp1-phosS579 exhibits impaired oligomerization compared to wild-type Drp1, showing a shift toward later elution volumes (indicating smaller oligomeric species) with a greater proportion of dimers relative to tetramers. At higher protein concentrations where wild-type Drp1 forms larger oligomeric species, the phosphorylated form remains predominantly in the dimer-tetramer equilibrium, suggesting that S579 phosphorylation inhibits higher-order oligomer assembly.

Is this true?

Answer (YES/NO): NO